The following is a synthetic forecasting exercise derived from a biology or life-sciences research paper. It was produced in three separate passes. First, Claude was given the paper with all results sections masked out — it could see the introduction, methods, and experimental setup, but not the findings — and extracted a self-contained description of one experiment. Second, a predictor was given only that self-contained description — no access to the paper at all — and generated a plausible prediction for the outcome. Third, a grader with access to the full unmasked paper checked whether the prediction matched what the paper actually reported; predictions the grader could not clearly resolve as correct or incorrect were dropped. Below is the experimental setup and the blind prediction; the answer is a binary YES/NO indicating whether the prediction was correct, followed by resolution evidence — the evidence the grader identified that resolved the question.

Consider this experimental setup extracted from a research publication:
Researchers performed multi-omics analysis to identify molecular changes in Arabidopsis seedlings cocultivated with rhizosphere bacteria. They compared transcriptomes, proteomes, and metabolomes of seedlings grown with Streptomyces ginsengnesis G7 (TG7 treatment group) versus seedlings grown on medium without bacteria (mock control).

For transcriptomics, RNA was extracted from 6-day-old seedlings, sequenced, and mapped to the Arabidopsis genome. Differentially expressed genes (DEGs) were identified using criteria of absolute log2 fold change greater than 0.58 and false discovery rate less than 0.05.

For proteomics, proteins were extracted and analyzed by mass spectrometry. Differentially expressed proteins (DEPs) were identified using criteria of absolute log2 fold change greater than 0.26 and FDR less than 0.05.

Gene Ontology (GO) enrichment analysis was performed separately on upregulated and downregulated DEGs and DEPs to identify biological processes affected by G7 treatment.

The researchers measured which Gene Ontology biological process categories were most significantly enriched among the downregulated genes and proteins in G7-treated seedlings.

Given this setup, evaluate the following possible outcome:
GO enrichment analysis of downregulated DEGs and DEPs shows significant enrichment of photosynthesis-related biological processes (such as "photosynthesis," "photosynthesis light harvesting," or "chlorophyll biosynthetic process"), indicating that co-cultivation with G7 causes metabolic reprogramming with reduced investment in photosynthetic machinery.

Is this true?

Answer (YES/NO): NO